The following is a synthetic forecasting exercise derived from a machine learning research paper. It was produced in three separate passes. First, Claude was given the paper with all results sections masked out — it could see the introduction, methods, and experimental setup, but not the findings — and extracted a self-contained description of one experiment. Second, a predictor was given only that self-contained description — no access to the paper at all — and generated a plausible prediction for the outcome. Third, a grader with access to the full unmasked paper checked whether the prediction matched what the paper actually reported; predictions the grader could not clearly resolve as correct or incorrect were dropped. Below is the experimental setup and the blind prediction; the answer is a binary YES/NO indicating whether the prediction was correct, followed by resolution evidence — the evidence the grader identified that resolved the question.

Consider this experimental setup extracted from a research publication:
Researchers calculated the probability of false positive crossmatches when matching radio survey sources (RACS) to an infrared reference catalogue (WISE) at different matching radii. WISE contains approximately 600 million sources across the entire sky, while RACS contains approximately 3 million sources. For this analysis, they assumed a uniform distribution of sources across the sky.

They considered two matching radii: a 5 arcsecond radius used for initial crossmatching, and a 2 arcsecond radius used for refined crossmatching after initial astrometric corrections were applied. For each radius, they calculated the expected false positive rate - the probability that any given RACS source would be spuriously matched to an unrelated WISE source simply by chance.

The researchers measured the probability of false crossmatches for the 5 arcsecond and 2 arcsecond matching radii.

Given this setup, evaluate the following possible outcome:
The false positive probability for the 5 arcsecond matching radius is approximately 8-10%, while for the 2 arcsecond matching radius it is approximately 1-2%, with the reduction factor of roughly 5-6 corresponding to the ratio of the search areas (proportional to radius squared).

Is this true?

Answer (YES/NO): NO